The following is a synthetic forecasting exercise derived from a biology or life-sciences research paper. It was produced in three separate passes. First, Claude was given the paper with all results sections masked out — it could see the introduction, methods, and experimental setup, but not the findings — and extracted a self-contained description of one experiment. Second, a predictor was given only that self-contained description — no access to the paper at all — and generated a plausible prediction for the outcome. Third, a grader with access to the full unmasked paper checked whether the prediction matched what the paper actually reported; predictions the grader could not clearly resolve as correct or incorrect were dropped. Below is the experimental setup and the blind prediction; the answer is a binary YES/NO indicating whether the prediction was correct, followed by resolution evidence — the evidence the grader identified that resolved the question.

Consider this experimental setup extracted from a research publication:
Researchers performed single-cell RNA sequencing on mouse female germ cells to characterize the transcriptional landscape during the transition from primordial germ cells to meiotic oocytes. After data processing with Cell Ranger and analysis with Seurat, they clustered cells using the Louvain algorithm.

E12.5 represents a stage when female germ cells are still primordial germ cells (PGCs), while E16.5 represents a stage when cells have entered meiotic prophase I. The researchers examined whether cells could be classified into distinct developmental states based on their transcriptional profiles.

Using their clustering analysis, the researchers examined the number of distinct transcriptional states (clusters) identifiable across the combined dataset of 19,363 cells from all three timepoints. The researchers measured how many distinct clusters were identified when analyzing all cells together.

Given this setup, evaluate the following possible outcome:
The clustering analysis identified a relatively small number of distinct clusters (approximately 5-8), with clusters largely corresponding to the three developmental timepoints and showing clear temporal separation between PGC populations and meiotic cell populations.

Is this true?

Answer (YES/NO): NO